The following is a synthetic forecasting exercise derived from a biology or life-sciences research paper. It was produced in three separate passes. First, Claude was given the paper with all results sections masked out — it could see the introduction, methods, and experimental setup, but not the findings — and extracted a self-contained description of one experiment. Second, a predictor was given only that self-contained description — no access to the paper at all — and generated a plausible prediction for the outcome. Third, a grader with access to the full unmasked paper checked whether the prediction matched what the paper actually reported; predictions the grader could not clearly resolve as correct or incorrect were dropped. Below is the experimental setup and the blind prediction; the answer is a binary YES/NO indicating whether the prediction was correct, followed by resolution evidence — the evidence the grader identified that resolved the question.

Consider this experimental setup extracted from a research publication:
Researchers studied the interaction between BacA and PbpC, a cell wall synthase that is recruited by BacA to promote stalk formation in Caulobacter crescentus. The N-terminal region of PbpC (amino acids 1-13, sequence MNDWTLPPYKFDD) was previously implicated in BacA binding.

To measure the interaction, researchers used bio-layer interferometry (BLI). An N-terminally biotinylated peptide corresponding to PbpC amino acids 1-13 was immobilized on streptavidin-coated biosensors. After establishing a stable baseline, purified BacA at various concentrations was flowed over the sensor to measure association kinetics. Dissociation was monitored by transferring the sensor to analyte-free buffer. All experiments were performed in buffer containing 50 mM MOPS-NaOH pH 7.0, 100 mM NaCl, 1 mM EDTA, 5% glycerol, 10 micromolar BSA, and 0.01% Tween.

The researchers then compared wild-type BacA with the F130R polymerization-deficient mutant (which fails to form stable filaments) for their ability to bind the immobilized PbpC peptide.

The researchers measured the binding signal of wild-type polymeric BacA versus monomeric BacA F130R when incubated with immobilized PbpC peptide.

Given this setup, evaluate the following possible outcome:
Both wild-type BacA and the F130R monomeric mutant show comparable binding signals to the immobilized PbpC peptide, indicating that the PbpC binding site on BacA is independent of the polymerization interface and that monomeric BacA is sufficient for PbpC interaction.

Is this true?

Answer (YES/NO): NO